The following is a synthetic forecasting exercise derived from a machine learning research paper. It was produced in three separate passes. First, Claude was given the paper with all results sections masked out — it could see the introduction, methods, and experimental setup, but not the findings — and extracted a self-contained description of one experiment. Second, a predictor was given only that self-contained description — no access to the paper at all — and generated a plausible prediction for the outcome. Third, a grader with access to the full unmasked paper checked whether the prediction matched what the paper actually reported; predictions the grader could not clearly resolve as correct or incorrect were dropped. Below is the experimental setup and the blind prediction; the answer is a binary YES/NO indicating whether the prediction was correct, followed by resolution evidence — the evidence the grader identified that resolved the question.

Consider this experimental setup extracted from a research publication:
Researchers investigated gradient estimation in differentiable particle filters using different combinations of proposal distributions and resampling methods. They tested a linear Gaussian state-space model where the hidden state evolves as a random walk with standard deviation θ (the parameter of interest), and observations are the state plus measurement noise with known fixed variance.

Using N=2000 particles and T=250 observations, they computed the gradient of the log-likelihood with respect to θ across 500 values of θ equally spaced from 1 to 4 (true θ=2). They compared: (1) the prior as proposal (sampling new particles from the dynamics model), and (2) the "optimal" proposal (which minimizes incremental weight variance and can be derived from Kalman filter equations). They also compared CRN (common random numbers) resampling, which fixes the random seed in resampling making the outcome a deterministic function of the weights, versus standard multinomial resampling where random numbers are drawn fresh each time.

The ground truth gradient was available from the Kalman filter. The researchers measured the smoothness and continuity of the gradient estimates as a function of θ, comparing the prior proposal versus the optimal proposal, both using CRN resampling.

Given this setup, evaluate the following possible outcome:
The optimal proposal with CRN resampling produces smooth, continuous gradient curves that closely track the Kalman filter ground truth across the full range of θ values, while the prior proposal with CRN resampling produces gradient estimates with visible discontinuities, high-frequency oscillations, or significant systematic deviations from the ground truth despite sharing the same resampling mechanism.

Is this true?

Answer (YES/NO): NO